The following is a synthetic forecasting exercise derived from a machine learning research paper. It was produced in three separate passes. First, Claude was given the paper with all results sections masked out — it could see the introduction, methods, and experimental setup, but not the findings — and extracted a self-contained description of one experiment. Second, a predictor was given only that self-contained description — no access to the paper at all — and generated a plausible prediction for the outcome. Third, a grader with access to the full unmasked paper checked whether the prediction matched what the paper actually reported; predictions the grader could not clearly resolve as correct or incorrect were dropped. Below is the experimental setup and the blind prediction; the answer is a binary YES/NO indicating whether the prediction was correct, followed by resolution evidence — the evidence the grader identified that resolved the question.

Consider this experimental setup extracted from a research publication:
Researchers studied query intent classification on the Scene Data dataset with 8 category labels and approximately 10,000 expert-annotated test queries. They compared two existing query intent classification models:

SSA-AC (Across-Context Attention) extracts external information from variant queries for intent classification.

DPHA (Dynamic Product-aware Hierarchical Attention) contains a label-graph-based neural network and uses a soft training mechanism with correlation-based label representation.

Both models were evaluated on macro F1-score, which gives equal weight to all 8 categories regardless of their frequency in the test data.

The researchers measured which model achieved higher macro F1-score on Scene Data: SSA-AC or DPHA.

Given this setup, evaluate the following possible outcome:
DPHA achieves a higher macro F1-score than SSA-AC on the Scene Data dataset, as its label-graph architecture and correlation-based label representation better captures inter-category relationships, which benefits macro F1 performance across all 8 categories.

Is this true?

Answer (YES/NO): NO